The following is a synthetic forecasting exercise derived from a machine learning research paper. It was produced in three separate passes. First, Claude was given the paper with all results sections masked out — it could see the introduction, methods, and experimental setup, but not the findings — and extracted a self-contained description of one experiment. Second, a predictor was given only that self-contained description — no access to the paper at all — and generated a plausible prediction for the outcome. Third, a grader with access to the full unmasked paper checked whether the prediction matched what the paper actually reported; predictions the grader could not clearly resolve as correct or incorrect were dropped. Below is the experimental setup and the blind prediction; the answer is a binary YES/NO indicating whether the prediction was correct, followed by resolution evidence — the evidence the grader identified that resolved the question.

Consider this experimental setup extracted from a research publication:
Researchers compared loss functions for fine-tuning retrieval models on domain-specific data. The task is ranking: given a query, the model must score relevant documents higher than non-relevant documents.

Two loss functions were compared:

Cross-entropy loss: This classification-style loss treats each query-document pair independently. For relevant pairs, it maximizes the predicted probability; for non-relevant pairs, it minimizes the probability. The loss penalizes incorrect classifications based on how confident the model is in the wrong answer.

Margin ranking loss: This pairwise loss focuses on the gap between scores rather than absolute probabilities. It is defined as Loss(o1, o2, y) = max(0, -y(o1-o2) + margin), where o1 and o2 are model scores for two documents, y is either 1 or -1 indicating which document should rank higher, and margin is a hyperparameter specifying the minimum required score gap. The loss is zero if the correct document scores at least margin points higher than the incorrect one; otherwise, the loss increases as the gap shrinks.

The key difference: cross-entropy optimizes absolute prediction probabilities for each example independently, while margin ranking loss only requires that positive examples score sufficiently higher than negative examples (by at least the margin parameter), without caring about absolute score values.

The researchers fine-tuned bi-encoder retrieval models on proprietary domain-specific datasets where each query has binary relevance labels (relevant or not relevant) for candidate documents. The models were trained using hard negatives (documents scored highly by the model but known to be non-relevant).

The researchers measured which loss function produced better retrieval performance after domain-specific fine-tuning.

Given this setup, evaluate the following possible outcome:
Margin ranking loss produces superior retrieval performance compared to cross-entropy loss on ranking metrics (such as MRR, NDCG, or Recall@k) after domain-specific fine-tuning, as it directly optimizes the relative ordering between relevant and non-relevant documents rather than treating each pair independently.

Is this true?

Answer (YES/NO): YES